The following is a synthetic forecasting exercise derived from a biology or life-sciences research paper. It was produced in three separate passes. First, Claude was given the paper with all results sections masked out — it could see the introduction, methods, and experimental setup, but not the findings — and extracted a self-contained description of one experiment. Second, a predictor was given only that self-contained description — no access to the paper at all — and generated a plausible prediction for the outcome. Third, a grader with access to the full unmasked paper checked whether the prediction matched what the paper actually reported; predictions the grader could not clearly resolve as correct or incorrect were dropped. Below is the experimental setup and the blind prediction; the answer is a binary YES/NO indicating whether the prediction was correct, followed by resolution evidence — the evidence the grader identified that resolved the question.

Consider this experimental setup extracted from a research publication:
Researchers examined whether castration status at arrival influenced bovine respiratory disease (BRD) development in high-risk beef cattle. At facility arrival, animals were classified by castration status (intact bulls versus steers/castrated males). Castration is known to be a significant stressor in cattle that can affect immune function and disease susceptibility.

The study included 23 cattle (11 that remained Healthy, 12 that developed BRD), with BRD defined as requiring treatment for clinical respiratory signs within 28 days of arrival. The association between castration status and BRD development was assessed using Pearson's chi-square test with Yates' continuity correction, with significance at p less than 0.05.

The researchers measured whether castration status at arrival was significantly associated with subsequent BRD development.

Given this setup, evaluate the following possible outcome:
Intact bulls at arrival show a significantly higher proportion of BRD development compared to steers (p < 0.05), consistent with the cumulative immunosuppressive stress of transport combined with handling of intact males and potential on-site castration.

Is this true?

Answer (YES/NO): NO